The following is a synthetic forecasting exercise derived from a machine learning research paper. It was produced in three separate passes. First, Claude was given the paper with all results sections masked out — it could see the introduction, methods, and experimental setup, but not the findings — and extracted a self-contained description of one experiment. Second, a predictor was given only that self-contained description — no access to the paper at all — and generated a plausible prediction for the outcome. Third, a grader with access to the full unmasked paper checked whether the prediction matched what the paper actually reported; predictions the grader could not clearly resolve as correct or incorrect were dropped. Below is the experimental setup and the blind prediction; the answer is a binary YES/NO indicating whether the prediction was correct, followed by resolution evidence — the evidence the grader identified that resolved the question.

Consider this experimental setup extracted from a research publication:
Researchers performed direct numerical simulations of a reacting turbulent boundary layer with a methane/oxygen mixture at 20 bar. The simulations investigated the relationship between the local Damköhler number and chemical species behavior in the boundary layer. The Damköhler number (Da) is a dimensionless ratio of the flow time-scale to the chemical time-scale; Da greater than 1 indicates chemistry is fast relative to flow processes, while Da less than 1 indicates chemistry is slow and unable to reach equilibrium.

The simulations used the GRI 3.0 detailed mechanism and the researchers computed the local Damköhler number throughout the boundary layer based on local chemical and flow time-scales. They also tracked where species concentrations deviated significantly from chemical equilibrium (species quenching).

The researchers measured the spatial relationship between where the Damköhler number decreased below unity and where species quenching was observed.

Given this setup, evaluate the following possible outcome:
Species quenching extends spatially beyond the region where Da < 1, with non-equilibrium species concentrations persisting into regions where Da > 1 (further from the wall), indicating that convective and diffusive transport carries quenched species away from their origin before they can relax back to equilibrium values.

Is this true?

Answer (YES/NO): NO